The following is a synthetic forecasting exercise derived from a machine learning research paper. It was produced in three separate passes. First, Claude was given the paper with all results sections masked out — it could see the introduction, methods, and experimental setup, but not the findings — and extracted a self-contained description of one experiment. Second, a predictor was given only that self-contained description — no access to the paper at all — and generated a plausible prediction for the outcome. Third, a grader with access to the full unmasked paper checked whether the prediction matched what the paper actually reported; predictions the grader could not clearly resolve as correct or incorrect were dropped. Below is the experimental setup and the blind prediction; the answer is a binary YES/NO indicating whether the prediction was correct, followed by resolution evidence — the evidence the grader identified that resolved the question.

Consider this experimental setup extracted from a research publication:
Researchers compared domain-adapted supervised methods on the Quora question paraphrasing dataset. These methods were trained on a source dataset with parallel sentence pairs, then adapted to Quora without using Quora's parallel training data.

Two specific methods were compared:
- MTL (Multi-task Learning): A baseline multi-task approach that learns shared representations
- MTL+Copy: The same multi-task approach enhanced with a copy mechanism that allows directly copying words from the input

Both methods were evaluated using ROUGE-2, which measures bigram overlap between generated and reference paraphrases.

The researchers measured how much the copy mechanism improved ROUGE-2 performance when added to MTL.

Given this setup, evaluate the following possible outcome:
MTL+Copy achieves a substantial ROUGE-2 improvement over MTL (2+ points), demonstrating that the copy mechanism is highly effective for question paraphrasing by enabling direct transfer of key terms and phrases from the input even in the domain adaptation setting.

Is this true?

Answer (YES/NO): YES